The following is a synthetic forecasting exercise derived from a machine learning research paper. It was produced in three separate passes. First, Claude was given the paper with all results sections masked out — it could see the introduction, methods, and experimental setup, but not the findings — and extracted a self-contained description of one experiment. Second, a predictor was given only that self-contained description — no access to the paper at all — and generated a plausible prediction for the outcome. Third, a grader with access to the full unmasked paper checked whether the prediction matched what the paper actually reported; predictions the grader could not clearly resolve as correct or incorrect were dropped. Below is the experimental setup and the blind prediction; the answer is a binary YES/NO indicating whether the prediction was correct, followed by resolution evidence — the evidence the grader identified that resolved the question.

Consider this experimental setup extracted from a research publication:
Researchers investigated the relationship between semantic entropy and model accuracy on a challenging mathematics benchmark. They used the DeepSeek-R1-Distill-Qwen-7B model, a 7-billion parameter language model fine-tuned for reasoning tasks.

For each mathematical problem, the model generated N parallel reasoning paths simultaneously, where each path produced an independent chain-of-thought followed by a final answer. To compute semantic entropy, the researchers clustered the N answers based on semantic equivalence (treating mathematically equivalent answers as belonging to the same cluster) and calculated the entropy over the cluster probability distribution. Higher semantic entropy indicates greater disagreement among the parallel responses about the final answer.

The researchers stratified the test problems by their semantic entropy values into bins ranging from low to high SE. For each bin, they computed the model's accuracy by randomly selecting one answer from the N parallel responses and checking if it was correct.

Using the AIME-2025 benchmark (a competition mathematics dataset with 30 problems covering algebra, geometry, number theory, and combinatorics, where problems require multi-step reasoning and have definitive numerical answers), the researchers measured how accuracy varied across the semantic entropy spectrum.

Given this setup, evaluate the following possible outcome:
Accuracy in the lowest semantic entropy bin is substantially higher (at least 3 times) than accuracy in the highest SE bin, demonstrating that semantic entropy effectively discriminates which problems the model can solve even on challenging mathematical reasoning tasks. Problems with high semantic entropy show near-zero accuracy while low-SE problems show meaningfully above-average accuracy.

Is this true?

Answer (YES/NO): NO